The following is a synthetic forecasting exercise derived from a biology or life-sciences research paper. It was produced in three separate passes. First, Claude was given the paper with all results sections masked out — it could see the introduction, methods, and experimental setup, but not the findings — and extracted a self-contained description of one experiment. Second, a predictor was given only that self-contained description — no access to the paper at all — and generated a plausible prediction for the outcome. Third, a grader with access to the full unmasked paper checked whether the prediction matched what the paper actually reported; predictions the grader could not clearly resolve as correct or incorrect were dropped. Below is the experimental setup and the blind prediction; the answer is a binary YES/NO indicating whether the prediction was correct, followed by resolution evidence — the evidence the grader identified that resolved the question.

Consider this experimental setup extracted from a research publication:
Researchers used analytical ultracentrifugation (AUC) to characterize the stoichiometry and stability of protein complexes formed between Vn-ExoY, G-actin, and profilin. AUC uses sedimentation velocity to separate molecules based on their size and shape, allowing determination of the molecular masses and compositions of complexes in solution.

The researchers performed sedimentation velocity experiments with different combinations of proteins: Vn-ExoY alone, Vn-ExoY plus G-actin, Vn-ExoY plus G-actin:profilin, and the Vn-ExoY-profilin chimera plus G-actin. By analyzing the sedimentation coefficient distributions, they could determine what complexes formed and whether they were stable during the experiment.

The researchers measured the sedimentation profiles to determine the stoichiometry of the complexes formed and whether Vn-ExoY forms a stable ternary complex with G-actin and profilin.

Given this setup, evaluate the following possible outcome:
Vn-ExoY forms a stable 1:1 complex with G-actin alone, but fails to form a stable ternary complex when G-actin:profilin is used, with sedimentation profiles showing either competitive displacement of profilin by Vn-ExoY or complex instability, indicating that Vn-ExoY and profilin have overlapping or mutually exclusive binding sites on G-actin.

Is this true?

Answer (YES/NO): NO